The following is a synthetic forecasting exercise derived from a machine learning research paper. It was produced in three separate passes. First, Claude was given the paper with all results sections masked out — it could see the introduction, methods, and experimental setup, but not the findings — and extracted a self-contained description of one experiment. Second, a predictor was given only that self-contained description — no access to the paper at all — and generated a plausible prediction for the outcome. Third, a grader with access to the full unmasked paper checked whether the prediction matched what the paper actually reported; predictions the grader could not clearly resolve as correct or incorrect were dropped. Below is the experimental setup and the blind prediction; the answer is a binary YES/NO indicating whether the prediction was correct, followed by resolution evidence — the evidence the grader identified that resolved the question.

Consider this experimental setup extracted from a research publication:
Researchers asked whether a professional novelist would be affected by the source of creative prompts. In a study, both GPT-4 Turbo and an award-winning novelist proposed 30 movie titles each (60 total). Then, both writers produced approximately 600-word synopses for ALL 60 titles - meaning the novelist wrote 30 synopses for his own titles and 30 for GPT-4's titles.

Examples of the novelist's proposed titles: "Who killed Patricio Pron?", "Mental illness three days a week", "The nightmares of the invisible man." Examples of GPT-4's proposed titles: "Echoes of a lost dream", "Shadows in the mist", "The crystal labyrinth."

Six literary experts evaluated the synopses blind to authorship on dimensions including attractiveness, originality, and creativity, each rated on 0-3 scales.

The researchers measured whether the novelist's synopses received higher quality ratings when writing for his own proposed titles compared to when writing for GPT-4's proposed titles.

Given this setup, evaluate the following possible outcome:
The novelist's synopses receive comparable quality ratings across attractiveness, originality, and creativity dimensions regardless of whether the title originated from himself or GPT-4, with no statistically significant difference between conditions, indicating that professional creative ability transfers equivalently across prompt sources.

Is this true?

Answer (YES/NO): NO